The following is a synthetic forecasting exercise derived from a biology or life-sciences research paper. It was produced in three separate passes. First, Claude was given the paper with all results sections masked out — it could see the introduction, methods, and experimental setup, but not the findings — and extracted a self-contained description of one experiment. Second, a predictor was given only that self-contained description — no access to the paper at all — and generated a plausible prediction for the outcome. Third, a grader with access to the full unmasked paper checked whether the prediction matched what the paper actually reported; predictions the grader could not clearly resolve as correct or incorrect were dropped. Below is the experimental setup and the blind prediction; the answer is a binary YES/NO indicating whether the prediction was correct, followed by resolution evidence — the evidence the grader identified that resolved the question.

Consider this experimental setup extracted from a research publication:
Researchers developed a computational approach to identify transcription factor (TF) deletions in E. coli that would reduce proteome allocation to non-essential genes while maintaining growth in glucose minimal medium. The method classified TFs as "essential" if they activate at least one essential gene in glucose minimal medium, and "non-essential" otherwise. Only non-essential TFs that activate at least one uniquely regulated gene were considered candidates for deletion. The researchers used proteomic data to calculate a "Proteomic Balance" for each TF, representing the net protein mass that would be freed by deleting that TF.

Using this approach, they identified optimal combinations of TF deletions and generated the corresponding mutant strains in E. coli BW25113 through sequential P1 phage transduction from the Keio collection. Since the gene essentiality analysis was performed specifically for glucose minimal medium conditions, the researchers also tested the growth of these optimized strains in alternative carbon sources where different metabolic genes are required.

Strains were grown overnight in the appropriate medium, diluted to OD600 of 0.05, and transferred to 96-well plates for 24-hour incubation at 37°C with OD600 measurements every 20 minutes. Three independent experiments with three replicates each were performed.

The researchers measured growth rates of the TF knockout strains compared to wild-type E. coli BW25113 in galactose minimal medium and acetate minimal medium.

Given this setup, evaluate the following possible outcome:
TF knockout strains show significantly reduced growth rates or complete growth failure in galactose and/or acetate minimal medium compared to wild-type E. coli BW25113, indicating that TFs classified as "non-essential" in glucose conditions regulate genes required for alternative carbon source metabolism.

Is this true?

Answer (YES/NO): NO